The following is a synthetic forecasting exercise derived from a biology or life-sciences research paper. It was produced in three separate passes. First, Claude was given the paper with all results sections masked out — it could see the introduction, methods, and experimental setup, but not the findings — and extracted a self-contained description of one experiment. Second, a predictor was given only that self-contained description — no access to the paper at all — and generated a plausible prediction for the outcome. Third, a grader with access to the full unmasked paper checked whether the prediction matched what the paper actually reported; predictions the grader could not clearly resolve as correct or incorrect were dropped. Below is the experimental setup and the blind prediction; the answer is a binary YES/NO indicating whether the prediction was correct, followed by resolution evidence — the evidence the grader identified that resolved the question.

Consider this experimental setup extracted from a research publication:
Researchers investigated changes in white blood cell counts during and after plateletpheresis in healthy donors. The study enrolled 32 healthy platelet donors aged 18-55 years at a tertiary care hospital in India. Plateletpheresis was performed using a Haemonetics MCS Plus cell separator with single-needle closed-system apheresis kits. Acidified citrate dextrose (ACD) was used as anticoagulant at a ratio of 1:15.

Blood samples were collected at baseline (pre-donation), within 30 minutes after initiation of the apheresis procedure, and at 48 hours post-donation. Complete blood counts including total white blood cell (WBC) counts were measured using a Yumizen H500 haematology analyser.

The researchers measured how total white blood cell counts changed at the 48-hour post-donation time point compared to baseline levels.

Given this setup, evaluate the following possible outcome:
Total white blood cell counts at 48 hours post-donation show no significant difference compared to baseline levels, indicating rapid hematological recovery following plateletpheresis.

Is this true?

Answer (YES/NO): YES